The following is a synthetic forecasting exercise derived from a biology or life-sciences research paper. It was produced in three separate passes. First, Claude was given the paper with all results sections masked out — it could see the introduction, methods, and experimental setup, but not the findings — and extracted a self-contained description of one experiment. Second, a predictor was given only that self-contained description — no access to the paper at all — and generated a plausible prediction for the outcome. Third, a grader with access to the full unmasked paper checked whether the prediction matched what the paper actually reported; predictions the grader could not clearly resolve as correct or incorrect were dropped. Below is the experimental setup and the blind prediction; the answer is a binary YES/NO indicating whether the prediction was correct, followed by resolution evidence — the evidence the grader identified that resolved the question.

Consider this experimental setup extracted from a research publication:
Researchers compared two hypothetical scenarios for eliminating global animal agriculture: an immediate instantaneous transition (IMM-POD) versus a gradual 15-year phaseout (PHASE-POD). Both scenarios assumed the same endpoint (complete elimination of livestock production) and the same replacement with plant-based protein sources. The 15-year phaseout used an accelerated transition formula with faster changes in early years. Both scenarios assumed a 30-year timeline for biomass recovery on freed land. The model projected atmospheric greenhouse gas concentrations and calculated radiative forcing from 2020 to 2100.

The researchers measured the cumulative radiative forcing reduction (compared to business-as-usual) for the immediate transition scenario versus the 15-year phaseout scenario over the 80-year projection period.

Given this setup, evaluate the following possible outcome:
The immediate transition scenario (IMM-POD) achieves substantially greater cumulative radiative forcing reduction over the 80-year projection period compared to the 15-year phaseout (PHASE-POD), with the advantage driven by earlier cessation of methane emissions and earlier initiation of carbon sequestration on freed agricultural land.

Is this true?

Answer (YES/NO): NO